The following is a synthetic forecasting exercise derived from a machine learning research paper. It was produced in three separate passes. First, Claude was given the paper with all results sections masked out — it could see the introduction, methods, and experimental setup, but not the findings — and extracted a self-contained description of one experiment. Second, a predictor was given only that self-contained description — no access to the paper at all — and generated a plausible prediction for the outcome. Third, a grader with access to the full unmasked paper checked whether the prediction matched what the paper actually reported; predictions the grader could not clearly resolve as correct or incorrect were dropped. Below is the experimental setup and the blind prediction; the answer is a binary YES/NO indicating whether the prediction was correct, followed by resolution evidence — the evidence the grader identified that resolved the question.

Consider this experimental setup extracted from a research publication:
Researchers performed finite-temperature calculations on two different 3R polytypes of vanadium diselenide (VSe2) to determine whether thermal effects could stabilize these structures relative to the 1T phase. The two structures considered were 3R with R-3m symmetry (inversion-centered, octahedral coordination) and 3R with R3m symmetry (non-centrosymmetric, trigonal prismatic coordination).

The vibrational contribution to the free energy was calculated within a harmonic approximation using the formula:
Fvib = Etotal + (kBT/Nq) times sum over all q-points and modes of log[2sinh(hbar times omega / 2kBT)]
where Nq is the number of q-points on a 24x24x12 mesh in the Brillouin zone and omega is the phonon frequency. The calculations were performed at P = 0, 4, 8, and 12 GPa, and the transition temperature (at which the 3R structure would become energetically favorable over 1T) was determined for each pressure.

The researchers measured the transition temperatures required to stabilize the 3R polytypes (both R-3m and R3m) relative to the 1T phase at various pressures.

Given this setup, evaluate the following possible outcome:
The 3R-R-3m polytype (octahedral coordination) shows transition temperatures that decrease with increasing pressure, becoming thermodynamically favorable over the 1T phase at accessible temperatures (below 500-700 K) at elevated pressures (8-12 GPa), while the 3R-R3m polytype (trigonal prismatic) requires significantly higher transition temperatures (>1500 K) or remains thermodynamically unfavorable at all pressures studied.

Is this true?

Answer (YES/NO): NO